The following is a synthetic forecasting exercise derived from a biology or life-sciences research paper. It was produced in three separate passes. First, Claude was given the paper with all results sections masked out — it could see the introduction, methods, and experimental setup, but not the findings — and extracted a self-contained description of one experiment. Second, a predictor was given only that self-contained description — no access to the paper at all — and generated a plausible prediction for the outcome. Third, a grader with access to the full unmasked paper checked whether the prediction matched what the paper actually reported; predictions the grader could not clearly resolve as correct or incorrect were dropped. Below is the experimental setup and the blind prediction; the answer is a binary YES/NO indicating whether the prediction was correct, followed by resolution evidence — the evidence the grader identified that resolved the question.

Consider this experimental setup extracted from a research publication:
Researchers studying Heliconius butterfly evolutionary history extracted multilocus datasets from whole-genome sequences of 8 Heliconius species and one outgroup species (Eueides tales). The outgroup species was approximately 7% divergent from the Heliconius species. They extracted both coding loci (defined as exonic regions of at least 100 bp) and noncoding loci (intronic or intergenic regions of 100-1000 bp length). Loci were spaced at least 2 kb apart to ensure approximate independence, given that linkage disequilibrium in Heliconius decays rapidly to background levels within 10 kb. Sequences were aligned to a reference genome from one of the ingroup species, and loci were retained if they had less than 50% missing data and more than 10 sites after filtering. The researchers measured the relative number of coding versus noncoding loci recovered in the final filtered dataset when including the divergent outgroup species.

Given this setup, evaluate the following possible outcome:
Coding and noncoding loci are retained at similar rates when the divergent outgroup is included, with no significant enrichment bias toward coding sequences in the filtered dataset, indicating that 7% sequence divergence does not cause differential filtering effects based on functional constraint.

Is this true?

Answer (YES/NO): NO